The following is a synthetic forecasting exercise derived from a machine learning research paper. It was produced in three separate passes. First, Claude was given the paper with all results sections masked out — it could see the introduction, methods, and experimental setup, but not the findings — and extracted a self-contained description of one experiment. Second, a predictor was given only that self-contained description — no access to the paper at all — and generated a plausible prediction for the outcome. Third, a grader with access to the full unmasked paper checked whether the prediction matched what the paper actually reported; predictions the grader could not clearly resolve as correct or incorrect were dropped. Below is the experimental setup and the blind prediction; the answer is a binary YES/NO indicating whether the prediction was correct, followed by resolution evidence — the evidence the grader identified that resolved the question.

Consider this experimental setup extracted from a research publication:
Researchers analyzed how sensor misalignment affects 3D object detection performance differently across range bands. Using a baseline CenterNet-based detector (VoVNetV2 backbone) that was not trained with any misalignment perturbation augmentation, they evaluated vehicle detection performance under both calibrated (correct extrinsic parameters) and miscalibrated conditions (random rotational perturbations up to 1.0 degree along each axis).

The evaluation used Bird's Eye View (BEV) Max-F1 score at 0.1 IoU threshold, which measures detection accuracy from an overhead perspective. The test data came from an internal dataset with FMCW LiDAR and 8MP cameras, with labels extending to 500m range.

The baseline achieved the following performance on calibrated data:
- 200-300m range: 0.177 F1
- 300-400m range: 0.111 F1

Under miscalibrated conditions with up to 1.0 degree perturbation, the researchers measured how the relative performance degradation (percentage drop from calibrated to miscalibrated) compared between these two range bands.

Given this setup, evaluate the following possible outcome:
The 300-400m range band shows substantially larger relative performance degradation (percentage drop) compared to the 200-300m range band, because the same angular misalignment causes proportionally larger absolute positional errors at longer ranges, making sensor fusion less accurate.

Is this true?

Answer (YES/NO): NO